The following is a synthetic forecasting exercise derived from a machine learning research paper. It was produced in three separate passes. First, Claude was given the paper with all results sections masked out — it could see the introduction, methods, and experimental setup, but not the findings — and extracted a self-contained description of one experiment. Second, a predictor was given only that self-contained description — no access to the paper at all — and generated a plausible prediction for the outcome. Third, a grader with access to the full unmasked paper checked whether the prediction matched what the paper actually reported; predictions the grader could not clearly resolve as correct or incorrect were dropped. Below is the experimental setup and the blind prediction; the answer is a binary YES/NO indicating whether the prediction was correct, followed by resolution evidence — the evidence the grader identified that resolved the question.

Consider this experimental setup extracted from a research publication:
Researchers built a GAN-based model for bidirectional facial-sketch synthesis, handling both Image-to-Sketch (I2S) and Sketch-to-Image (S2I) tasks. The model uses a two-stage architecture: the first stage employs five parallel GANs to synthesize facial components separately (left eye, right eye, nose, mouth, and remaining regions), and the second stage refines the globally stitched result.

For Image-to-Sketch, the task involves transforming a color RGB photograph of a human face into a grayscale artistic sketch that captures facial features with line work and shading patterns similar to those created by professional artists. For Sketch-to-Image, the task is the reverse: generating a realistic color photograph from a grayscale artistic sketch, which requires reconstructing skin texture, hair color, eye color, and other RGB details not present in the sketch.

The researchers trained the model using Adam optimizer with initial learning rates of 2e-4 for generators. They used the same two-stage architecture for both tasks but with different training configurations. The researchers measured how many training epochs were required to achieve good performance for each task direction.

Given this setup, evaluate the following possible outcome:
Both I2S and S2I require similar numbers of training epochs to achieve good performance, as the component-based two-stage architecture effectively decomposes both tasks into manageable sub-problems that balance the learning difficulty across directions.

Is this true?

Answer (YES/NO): NO